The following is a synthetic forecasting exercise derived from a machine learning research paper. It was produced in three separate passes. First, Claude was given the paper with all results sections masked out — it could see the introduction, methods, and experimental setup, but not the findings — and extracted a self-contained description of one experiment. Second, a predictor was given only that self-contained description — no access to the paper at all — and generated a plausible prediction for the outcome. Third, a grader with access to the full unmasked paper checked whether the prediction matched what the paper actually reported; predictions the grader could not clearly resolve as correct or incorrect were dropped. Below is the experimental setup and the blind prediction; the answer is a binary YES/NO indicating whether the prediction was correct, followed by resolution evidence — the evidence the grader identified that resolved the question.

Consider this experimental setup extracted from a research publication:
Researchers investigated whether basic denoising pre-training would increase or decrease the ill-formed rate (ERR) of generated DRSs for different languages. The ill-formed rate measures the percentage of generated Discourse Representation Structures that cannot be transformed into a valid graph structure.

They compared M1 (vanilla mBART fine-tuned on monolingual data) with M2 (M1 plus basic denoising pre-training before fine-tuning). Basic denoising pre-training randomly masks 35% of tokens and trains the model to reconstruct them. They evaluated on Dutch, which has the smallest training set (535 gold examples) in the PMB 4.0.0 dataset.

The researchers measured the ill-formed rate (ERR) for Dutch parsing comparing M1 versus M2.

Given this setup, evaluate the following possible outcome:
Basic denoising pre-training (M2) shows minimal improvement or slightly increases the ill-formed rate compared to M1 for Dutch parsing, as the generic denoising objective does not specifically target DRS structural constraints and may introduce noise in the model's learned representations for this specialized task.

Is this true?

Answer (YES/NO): YES